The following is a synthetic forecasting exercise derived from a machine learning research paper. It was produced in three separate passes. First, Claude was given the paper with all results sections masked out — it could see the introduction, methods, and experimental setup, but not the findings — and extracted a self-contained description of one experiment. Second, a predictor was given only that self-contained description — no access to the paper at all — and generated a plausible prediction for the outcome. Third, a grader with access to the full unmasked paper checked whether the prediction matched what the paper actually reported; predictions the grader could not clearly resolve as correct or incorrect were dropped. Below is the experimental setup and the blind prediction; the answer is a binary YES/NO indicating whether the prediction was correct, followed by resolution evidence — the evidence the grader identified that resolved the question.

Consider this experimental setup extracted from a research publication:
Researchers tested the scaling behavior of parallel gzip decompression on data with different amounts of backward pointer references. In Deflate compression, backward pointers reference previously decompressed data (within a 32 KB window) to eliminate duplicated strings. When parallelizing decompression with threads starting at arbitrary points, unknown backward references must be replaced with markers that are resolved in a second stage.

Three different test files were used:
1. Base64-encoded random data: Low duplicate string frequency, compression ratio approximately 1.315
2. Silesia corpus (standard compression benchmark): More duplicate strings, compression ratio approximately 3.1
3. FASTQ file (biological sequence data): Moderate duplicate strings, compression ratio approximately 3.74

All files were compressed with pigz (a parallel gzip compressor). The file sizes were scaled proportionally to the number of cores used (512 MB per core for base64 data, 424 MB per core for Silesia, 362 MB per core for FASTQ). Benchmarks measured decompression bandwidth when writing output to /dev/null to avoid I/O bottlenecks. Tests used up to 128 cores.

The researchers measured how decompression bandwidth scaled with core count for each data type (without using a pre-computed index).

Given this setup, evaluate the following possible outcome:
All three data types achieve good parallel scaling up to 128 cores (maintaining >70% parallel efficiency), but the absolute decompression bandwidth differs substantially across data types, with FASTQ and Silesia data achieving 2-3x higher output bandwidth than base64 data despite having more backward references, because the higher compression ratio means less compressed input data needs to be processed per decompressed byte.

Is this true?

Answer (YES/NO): NO